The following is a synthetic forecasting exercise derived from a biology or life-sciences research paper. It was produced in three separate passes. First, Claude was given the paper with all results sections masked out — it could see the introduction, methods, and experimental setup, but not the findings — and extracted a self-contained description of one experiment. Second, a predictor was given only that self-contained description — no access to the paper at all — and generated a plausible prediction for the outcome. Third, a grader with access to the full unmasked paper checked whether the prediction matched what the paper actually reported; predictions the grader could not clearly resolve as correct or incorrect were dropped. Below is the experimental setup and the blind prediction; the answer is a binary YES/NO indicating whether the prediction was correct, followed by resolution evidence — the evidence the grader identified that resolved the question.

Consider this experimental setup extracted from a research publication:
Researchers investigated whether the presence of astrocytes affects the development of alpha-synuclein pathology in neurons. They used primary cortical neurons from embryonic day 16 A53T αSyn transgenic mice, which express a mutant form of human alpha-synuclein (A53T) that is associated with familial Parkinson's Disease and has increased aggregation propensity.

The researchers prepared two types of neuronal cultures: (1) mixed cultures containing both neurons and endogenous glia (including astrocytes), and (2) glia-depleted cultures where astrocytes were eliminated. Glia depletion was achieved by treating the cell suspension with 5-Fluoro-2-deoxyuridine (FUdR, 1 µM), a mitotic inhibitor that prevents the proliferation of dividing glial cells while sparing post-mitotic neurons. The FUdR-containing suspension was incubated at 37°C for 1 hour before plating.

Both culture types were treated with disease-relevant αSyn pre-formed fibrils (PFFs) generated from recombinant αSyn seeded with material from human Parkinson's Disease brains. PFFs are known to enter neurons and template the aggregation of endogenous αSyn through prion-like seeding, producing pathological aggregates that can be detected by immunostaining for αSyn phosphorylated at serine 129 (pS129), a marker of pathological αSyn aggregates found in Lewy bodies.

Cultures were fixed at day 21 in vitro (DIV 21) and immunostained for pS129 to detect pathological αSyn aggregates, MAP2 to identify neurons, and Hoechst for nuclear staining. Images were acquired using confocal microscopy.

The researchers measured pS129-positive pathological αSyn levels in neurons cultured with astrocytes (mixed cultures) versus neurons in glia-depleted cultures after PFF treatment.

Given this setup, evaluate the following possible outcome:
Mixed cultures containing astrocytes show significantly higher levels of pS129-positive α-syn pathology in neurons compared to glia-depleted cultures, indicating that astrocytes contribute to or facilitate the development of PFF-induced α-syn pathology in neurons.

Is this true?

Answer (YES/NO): NO